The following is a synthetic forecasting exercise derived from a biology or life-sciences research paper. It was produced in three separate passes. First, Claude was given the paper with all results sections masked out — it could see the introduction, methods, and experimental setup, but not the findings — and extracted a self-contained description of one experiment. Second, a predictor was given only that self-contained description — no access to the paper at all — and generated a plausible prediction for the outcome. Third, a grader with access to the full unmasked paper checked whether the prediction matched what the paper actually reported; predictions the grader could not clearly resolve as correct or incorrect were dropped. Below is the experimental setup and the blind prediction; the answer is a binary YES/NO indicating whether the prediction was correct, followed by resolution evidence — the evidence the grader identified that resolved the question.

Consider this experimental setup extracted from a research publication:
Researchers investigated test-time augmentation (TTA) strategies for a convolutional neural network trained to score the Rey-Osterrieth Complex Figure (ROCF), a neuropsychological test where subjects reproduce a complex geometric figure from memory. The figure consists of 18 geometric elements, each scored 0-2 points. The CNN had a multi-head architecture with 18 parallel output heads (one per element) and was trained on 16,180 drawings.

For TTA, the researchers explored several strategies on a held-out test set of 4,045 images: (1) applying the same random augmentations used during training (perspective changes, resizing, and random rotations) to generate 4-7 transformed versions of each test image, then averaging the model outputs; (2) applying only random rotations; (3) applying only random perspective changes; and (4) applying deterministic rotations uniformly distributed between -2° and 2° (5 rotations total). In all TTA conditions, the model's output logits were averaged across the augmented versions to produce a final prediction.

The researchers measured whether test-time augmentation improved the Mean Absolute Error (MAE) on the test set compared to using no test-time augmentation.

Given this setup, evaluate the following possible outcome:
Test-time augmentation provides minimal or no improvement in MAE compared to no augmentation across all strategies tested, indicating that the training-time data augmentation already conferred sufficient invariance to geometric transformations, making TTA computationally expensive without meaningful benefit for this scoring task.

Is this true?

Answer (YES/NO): NO